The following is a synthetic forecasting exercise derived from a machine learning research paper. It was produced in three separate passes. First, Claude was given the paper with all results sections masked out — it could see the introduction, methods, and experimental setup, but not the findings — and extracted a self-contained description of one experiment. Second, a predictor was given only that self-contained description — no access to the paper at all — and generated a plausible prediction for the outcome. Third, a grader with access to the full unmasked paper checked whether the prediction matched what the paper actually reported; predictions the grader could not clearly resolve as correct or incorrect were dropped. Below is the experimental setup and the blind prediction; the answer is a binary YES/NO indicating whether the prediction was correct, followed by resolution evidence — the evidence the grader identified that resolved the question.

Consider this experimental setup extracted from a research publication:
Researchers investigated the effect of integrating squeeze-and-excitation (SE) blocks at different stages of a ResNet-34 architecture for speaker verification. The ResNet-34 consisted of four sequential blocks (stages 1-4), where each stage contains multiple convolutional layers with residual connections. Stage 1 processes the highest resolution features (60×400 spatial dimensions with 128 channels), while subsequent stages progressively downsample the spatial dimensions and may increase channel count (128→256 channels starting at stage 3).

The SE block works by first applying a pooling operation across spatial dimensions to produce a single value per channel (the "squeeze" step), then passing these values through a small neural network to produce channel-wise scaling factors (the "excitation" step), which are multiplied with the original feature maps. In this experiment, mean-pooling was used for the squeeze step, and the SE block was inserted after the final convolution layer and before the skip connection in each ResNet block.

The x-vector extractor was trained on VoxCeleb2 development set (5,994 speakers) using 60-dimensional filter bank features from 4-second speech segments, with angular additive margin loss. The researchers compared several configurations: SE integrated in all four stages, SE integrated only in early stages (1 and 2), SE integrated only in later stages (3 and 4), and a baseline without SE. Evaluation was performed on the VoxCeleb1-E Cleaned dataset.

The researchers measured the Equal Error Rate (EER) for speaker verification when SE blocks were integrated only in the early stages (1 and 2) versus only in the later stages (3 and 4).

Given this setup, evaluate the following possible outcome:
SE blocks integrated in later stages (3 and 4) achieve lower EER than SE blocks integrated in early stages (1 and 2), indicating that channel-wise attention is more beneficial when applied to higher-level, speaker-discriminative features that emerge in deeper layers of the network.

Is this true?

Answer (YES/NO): NO